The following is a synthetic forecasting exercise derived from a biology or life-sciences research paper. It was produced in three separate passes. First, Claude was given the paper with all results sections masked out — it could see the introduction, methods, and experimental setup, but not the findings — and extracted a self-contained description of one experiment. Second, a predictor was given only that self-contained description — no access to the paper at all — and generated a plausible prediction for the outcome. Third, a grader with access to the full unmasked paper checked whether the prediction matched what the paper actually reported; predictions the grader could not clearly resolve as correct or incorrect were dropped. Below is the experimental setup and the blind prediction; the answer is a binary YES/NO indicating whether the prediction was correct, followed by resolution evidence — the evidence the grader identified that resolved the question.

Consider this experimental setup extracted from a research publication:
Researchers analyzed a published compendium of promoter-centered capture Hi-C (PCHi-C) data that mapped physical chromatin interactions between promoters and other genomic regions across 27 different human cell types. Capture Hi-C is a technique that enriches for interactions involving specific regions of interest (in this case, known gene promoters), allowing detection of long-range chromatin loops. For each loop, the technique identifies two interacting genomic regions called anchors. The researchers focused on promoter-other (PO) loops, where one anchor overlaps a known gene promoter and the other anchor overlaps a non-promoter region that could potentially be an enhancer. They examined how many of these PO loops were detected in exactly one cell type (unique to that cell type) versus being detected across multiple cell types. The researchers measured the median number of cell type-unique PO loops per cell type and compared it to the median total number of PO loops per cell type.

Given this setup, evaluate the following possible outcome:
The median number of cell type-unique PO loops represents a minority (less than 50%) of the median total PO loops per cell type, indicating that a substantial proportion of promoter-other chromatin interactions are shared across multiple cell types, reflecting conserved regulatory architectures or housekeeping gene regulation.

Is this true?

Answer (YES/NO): YES